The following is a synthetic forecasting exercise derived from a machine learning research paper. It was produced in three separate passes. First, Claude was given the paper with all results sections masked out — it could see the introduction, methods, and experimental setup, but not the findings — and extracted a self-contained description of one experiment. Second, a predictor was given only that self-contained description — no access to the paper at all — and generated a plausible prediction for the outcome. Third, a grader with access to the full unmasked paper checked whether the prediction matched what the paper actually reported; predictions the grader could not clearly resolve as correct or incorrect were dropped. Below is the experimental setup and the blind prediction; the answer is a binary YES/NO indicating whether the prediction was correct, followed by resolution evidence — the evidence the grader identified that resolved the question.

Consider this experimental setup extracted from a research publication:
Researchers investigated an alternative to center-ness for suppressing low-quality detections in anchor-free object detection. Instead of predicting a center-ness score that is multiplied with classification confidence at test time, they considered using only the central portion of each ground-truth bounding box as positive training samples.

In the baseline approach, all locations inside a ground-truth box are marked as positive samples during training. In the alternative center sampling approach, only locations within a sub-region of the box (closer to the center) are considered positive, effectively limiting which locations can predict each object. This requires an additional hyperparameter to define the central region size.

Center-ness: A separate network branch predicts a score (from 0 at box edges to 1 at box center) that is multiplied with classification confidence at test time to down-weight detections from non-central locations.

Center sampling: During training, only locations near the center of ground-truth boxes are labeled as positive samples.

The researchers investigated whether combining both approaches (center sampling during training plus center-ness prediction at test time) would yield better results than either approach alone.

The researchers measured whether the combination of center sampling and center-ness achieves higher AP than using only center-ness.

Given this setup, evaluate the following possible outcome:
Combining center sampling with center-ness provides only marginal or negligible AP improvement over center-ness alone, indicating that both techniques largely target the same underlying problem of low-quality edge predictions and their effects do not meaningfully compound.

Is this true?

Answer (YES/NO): NO